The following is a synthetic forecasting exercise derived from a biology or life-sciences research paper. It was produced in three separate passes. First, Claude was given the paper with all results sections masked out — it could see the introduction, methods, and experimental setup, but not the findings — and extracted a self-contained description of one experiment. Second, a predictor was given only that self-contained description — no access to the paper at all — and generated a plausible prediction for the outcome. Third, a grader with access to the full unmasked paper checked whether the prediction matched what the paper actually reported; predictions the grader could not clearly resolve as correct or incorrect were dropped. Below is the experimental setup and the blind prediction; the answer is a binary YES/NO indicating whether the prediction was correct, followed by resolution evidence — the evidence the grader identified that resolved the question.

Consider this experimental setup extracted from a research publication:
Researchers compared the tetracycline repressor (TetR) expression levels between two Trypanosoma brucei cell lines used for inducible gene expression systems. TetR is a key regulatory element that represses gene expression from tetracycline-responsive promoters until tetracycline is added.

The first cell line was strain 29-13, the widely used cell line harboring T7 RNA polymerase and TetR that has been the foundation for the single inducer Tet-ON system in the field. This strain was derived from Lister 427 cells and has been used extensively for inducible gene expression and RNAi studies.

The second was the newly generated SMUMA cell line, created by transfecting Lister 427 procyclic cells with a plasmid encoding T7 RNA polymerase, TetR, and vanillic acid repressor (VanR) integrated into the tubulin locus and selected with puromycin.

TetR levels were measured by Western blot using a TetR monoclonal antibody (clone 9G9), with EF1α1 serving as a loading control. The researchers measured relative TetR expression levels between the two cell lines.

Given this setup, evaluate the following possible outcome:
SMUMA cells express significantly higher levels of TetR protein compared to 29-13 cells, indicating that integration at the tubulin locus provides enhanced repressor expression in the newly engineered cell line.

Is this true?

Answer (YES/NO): YES